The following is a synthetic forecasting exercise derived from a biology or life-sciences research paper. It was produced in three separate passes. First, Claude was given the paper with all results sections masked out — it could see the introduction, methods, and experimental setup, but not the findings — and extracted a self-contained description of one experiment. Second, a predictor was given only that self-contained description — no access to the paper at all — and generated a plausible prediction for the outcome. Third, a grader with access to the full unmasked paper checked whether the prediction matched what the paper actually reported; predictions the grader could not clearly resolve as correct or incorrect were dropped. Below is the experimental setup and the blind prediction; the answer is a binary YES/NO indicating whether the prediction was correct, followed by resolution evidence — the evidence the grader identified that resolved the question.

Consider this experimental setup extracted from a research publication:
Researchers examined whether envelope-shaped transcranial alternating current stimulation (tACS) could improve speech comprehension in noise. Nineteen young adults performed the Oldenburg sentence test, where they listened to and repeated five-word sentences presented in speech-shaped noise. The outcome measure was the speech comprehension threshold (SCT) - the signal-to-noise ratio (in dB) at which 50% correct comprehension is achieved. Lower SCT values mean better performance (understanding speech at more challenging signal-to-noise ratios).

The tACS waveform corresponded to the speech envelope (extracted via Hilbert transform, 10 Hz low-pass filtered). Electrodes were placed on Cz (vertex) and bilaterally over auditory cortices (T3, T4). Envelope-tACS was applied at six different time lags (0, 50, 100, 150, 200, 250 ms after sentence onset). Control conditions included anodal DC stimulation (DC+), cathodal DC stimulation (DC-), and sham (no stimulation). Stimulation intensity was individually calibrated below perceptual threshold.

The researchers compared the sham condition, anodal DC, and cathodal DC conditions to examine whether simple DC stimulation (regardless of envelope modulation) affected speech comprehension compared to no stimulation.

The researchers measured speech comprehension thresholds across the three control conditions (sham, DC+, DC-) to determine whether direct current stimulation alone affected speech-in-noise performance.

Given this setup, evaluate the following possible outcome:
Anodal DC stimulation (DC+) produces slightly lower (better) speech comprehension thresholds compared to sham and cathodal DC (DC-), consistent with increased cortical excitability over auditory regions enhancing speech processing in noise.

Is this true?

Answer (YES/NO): NO